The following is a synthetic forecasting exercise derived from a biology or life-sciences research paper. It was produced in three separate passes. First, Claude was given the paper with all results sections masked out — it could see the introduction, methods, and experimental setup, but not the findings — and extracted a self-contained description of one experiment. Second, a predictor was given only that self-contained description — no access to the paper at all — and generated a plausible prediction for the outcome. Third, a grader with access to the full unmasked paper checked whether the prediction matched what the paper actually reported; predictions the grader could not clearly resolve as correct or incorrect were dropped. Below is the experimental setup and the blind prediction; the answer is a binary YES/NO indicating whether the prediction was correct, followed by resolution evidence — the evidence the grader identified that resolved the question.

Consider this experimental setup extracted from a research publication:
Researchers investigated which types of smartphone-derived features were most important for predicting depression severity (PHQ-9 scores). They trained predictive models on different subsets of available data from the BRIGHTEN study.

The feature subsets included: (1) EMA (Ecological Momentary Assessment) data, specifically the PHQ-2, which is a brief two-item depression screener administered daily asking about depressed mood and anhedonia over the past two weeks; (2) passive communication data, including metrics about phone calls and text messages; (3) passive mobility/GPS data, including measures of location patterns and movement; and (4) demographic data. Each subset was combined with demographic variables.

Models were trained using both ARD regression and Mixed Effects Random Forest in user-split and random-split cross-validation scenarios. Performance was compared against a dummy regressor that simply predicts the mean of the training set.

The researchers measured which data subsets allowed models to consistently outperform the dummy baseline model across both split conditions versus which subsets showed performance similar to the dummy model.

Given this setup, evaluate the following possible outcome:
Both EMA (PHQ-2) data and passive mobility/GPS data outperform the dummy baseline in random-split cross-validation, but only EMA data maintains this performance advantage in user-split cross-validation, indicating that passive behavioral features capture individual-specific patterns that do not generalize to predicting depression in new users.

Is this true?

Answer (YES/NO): NO